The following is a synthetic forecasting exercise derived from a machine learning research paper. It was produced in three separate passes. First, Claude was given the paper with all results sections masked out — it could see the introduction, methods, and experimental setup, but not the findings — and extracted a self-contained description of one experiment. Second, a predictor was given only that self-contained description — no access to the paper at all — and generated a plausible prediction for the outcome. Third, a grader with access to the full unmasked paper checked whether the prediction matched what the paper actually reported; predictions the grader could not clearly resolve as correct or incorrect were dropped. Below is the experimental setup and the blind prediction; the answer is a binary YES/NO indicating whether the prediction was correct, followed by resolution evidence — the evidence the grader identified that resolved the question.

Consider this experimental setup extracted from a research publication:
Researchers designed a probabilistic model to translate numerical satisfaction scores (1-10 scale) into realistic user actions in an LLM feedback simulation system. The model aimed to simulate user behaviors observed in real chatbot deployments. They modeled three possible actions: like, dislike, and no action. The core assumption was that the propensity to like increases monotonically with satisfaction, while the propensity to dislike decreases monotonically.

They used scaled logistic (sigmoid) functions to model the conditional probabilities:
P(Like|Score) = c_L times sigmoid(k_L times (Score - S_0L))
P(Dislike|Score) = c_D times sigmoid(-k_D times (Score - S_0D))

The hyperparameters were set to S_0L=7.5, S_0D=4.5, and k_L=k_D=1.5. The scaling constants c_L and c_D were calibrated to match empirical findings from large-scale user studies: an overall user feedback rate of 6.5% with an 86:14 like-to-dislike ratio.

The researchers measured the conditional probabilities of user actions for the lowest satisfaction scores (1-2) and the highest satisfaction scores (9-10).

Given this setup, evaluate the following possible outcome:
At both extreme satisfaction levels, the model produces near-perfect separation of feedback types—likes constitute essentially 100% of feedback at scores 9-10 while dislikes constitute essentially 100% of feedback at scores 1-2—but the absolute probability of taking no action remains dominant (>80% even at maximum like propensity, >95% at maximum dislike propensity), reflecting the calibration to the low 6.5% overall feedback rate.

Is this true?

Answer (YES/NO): NO